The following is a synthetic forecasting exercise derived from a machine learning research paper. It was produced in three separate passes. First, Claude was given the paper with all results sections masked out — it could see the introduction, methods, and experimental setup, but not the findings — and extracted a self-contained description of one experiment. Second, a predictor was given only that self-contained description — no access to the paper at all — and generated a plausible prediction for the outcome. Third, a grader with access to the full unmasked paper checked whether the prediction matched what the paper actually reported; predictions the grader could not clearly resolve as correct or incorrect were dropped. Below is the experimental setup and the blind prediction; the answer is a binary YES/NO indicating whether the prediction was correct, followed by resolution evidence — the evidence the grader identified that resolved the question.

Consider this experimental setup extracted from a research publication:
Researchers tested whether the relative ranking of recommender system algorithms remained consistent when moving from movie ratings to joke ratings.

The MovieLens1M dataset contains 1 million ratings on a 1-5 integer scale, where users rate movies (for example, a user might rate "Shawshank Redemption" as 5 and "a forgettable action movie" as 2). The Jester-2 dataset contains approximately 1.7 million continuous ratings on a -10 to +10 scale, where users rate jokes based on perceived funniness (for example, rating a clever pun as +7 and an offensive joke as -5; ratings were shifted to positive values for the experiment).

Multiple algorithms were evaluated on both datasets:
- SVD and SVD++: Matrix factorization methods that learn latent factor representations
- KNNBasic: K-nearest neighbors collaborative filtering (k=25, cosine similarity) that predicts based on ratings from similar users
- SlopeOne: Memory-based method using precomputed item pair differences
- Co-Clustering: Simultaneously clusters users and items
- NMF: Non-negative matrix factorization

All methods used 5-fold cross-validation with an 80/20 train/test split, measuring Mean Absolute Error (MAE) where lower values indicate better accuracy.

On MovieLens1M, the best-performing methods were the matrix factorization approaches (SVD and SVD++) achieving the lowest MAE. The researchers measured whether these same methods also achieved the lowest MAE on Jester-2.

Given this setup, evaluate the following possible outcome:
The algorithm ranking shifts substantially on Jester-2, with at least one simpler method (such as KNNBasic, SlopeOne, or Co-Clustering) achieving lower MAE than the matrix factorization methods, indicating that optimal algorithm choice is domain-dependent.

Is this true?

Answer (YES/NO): YES